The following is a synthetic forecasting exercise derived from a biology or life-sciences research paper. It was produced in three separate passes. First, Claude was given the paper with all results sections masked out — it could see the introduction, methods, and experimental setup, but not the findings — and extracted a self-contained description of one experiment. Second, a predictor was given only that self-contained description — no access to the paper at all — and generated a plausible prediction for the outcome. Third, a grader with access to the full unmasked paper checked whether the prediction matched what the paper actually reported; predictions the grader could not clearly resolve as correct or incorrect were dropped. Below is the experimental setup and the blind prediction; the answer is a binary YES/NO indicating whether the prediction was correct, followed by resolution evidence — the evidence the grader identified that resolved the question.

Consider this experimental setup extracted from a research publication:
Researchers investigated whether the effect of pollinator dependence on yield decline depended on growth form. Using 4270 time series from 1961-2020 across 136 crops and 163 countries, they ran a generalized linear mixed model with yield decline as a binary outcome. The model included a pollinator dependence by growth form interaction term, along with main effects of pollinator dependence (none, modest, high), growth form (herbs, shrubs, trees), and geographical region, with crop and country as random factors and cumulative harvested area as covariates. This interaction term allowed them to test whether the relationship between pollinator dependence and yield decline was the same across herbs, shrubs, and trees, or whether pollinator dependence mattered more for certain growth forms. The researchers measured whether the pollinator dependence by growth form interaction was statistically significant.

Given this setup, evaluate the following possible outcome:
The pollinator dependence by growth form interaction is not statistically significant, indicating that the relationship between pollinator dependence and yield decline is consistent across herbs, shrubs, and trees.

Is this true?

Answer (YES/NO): YES